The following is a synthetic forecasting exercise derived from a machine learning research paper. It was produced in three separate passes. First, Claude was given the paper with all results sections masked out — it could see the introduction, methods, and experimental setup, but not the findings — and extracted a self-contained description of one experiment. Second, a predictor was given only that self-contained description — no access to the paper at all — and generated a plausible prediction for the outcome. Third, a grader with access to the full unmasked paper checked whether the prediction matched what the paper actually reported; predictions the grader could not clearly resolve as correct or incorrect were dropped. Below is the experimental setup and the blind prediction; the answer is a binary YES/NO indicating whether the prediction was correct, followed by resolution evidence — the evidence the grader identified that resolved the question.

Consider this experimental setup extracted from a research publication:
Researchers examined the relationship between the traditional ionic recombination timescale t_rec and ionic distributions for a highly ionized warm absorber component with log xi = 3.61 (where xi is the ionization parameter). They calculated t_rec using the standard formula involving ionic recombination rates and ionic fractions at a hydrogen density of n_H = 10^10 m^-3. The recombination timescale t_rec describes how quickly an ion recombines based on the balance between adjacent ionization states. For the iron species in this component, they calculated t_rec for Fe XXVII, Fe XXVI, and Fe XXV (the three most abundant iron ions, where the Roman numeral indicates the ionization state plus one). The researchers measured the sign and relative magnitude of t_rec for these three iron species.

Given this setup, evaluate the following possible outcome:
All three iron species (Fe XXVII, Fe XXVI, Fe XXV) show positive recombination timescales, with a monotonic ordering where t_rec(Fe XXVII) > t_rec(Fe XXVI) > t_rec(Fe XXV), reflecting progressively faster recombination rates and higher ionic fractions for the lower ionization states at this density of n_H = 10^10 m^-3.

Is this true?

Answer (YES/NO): NO